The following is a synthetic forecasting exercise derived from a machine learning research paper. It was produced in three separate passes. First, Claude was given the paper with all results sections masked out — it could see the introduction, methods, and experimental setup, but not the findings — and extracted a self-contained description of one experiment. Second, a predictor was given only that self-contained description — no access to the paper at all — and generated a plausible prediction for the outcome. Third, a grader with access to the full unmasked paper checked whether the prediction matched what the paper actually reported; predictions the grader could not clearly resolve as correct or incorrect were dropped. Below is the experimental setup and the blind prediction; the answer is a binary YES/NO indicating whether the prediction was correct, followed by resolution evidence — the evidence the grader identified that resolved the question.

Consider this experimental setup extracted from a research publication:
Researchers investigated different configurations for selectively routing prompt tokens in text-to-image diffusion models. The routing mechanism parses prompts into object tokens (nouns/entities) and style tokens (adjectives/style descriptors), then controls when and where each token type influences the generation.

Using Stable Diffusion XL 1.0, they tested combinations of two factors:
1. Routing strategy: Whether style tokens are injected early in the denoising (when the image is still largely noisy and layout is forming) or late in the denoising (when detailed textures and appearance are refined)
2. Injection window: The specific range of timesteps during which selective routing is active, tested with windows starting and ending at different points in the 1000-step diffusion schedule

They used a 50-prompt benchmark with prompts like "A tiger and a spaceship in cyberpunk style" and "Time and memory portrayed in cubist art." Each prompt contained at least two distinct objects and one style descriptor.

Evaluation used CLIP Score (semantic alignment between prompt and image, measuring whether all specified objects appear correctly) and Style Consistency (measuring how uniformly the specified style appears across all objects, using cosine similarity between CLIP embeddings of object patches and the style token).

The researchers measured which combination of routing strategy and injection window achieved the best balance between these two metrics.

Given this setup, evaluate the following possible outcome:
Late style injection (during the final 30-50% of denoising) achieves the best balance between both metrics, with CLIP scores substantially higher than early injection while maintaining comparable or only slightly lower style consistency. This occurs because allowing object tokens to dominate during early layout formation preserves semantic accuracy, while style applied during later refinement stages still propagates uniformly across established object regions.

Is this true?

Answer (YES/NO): NO